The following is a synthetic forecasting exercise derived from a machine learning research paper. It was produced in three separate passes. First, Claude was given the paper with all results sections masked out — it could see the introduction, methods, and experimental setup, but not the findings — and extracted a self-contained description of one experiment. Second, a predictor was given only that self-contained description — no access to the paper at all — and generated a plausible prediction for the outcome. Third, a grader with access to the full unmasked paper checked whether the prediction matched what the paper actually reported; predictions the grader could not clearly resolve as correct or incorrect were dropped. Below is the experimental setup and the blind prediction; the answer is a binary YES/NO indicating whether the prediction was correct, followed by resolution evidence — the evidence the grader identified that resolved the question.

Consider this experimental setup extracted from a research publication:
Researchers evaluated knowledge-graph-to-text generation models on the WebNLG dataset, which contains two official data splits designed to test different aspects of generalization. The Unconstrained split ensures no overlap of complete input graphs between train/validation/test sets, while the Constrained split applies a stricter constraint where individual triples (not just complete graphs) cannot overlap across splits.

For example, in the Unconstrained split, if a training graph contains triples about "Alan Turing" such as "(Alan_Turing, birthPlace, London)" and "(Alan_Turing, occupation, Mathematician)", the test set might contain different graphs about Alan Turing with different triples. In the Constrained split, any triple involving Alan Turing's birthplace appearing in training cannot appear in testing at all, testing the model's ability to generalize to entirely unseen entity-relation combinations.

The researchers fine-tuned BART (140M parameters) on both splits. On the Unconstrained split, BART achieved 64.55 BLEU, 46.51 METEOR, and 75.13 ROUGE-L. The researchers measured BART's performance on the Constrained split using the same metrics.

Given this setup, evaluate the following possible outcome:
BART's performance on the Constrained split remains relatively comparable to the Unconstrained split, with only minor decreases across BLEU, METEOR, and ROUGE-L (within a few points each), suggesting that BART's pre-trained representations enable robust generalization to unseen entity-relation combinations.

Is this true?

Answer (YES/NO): NO